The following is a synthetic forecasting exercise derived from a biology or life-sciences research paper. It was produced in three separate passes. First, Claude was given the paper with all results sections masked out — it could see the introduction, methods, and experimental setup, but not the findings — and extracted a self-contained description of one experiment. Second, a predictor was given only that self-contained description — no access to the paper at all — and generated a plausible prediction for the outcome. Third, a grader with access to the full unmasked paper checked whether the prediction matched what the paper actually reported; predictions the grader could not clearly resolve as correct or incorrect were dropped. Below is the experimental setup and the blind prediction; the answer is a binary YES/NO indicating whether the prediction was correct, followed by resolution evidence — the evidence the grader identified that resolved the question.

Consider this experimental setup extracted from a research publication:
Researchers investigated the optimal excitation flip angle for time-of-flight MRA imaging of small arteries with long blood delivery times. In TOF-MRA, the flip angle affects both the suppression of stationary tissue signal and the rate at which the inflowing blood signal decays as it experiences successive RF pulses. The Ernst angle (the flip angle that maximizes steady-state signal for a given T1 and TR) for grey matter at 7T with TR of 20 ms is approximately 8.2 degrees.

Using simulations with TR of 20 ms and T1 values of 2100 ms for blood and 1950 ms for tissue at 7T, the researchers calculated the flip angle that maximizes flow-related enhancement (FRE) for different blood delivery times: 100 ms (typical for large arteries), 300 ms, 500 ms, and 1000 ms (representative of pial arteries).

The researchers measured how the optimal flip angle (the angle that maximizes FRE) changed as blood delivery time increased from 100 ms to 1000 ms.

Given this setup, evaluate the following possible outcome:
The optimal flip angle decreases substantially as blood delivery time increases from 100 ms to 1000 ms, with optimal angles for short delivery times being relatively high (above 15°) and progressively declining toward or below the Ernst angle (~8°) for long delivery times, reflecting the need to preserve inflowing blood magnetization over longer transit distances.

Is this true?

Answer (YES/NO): NO